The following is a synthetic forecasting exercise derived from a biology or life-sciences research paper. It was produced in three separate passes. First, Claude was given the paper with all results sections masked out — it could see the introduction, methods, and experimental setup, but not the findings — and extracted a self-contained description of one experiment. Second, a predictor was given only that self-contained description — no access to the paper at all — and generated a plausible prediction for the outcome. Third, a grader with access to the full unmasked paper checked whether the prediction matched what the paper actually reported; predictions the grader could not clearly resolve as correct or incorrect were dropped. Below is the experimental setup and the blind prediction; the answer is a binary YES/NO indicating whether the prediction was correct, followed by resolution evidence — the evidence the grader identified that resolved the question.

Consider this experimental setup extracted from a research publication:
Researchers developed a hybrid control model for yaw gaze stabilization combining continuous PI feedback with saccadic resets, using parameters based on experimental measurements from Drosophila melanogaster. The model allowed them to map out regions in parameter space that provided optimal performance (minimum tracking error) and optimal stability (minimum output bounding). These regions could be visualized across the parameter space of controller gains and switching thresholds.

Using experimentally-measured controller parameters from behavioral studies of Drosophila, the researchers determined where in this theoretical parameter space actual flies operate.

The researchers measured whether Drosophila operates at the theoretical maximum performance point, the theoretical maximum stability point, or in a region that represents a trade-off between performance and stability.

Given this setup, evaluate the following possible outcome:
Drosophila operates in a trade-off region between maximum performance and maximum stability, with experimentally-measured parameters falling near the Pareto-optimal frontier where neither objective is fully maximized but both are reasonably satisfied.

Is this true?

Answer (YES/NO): YES